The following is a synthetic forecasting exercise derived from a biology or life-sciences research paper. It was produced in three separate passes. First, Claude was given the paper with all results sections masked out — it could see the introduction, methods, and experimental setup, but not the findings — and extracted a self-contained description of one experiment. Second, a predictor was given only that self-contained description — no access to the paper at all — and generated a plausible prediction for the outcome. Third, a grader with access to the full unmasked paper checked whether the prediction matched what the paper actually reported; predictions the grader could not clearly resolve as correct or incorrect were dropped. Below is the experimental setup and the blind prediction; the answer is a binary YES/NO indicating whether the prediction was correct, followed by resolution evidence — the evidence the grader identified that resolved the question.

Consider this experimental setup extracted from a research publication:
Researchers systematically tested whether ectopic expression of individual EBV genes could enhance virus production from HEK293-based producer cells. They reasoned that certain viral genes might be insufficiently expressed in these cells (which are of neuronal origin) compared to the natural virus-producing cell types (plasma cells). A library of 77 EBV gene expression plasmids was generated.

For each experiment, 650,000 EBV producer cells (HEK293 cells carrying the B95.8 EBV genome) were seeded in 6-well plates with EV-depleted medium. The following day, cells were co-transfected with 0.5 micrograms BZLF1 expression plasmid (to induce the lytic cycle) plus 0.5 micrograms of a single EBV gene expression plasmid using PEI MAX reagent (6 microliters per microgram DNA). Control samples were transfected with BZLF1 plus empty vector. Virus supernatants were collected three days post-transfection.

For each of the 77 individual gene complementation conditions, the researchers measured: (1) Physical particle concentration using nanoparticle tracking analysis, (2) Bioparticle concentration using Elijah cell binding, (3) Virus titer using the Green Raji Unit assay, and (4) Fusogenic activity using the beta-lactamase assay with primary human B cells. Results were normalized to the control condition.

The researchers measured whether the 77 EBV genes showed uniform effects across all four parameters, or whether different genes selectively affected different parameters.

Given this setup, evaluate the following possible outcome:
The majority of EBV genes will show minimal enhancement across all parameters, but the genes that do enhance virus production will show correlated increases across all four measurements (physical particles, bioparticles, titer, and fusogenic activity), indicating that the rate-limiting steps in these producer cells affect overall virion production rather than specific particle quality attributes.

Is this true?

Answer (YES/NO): NO